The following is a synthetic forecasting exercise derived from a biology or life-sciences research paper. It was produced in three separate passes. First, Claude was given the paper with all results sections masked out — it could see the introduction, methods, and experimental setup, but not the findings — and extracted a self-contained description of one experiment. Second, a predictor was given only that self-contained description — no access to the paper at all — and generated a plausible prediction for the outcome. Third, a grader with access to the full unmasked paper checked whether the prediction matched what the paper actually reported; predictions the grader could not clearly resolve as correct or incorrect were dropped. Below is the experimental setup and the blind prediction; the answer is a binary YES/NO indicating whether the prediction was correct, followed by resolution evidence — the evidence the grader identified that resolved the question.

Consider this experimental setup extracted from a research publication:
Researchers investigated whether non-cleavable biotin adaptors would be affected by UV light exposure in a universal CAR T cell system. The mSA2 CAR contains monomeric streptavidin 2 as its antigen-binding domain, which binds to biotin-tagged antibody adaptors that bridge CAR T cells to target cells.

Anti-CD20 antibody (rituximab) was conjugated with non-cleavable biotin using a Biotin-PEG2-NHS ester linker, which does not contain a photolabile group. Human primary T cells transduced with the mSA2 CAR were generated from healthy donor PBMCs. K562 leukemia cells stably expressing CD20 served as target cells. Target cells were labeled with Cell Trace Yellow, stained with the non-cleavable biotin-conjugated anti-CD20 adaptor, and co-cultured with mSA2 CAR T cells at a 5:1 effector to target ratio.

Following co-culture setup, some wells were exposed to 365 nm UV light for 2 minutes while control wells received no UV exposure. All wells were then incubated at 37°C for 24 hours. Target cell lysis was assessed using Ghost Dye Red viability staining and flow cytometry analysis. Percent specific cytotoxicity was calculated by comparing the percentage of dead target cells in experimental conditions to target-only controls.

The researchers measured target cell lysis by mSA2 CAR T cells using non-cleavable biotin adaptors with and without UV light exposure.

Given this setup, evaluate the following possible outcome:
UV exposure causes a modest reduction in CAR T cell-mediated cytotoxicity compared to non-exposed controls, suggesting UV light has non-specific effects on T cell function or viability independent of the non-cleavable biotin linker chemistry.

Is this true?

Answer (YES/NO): NO